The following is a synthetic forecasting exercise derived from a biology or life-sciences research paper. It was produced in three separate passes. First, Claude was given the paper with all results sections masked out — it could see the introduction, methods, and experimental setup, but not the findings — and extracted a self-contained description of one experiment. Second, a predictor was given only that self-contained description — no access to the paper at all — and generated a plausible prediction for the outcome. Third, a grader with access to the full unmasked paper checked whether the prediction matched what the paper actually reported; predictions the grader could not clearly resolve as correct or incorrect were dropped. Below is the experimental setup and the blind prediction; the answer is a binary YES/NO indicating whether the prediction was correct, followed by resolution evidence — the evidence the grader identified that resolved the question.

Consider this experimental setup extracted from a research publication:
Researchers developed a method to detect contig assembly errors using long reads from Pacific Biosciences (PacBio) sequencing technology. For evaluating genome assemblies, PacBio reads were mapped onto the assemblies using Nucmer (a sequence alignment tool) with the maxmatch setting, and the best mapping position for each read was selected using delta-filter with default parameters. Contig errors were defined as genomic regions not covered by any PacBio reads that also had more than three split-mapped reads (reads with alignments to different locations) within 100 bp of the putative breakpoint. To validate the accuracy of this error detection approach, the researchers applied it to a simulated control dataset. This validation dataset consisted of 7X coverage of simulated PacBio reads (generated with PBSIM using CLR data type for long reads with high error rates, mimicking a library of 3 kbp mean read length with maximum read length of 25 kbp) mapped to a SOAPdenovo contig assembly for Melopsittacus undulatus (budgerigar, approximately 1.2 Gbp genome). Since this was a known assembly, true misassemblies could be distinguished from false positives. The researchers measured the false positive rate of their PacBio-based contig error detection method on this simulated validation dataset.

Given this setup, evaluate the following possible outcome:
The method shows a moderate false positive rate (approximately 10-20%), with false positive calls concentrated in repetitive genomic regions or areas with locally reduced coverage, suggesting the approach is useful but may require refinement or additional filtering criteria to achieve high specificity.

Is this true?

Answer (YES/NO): NO